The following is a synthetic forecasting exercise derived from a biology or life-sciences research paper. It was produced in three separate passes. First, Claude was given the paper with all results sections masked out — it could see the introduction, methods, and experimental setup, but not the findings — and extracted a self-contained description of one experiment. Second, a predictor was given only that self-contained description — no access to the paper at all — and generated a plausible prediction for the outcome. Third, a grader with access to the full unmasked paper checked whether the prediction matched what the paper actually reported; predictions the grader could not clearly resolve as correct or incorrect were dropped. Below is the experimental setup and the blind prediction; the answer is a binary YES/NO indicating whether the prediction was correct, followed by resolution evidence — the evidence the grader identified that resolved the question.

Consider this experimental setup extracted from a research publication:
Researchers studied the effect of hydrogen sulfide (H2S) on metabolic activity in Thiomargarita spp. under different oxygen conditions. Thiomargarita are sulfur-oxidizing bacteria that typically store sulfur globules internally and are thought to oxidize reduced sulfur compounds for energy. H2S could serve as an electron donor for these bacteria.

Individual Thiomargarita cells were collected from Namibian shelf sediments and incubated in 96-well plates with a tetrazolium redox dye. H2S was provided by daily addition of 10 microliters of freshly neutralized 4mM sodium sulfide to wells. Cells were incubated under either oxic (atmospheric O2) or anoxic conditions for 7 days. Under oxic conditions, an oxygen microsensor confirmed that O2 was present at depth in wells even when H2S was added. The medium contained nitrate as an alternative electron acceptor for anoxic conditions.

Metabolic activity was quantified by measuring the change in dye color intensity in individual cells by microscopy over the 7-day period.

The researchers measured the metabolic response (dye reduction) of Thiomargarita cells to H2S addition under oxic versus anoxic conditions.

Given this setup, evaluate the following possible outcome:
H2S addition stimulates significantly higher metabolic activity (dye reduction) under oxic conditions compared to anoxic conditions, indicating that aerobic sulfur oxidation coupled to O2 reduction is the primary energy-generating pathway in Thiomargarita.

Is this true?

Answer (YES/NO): NO